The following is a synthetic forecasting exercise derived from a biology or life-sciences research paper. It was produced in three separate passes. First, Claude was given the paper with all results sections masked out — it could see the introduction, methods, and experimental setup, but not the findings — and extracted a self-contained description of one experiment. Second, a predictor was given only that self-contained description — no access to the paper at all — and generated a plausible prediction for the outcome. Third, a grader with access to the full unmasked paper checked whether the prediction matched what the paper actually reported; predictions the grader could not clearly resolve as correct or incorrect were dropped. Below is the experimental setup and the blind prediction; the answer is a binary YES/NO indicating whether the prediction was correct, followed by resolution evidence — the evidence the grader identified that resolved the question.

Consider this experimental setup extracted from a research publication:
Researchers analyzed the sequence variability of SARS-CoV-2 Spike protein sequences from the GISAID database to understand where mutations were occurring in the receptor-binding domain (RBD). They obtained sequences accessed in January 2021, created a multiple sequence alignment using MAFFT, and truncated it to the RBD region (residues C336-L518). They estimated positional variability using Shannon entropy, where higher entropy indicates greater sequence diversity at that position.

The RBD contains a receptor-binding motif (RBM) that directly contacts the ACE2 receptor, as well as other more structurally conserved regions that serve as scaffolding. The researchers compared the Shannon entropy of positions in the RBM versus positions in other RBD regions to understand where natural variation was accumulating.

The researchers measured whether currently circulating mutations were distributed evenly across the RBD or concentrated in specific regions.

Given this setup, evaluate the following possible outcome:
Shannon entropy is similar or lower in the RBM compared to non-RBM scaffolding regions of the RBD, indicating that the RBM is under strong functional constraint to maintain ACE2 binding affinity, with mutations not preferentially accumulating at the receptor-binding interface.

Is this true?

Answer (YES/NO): NO